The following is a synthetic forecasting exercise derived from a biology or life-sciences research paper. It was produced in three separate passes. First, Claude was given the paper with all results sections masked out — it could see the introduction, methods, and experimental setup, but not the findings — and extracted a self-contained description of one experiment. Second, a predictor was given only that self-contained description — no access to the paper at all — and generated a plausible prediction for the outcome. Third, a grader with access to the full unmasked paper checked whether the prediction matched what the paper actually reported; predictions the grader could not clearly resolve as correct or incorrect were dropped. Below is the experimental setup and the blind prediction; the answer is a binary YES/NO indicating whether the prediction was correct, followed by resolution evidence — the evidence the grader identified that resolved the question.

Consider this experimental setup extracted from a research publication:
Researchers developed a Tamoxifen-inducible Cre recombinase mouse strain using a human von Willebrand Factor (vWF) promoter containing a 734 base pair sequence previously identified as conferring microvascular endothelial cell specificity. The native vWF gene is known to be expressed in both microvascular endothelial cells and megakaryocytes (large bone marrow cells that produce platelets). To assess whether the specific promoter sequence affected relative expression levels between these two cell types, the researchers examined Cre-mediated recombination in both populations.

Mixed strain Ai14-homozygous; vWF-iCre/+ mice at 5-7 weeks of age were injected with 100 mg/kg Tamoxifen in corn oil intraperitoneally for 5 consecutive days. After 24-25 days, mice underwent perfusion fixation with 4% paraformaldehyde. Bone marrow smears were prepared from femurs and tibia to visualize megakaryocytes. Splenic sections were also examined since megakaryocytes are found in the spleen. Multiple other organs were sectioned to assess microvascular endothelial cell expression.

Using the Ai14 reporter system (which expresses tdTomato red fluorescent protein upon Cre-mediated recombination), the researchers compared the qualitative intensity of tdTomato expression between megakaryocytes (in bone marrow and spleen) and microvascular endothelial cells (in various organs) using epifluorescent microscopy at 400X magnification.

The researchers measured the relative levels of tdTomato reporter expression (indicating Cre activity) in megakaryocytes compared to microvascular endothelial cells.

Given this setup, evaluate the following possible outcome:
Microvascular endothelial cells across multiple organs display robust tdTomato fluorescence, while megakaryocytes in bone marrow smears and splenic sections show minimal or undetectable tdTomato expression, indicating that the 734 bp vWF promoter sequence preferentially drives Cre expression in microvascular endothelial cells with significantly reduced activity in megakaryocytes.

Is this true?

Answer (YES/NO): NO